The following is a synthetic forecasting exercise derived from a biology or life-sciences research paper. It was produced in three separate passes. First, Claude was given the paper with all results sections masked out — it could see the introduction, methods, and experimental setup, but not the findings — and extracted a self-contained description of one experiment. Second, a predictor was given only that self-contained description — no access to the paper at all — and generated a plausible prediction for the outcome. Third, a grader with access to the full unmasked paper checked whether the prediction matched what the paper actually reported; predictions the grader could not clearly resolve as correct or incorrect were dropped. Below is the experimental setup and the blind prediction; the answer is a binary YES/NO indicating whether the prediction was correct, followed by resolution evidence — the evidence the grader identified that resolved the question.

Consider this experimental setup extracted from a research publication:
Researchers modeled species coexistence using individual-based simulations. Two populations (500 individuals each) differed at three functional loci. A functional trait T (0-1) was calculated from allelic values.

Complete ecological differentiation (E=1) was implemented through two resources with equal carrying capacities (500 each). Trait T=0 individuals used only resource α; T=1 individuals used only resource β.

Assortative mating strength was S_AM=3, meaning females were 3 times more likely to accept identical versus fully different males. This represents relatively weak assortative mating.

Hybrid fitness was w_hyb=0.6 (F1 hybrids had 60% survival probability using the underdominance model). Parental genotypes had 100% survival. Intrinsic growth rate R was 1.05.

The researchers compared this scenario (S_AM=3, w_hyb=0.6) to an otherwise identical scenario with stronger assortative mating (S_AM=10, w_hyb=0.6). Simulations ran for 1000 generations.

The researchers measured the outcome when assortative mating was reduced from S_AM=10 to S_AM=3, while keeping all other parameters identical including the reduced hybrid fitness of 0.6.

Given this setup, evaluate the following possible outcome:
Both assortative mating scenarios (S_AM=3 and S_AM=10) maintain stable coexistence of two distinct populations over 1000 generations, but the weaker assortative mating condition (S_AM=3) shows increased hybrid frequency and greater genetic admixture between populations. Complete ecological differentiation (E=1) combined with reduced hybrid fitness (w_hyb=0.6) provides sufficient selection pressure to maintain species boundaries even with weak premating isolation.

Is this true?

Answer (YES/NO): NO